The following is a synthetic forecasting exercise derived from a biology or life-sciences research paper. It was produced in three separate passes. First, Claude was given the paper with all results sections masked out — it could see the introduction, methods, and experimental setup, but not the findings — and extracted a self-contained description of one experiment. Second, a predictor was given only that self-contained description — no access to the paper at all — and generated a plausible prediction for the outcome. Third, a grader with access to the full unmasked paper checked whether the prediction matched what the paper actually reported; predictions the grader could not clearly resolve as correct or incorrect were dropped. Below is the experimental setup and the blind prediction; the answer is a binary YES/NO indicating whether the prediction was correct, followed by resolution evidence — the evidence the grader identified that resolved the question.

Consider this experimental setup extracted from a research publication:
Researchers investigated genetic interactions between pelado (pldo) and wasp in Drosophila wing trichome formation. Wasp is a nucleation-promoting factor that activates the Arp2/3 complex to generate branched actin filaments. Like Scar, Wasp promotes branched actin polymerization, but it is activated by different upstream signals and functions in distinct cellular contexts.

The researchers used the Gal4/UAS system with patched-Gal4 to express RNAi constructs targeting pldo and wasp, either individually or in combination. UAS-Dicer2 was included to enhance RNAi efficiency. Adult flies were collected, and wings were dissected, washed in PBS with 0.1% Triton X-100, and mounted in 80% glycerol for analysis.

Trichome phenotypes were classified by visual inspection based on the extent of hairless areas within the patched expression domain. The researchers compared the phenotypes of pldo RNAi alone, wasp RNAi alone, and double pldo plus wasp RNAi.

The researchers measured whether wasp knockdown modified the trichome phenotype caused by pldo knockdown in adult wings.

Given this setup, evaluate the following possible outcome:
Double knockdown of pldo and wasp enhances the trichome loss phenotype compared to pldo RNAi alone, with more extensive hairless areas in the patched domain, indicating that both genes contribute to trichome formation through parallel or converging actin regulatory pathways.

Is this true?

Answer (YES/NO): NO